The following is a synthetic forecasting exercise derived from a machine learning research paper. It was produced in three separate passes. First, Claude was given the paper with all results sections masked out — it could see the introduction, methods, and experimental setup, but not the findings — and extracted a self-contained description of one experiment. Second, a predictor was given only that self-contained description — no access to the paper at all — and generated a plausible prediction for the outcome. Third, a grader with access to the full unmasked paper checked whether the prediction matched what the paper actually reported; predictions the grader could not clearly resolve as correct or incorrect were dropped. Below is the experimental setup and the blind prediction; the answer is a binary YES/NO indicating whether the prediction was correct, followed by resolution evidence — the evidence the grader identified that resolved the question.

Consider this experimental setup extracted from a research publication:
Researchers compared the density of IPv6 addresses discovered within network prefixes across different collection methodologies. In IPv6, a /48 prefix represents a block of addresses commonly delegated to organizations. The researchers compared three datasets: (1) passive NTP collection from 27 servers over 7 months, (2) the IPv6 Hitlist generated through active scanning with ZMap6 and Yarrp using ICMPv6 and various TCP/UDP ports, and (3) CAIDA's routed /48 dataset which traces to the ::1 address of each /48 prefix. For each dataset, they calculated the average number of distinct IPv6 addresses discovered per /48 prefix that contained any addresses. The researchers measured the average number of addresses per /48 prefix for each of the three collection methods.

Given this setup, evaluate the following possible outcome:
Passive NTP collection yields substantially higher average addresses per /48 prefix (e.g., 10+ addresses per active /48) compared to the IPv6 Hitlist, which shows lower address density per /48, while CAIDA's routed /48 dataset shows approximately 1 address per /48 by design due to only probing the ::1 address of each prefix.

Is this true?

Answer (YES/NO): YES